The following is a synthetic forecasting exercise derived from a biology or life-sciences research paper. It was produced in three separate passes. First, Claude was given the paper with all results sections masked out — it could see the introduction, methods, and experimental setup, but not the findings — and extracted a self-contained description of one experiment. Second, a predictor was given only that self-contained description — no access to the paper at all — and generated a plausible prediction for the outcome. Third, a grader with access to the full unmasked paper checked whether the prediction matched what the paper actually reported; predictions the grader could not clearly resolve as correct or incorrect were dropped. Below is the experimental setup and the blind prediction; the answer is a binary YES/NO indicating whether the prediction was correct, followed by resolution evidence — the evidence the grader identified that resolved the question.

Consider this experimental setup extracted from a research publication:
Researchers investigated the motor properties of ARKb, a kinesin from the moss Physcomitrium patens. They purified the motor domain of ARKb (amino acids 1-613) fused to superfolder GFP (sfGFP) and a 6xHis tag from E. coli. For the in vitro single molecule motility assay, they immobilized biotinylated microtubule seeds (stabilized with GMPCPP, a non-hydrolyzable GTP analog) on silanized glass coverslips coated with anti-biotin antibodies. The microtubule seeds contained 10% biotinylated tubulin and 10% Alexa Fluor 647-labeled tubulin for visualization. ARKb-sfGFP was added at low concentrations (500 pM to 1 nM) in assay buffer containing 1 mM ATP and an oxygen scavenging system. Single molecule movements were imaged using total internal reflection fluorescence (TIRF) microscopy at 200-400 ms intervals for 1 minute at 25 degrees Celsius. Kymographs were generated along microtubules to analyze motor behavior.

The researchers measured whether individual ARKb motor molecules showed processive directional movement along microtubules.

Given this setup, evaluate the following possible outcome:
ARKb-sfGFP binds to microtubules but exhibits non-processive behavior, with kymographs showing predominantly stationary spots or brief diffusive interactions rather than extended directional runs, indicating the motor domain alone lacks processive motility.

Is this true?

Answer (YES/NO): NO